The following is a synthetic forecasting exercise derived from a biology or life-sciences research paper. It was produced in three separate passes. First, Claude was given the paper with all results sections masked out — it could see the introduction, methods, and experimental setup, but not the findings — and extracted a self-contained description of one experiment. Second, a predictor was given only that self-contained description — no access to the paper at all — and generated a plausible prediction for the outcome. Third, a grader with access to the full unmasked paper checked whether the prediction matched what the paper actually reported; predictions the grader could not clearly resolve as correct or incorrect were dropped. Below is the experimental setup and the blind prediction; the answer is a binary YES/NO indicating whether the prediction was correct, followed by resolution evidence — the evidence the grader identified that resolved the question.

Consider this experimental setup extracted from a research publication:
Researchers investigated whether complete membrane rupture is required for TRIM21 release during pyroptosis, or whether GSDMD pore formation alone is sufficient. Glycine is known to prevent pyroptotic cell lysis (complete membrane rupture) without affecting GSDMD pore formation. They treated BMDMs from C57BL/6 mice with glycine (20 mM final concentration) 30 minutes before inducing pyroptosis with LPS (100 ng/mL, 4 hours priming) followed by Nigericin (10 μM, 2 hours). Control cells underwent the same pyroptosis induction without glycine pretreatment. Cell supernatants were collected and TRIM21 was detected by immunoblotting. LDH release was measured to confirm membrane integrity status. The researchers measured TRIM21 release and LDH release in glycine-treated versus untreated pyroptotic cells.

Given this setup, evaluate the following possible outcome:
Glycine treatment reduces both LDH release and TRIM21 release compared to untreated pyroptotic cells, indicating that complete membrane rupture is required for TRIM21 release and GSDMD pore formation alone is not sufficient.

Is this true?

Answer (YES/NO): YES